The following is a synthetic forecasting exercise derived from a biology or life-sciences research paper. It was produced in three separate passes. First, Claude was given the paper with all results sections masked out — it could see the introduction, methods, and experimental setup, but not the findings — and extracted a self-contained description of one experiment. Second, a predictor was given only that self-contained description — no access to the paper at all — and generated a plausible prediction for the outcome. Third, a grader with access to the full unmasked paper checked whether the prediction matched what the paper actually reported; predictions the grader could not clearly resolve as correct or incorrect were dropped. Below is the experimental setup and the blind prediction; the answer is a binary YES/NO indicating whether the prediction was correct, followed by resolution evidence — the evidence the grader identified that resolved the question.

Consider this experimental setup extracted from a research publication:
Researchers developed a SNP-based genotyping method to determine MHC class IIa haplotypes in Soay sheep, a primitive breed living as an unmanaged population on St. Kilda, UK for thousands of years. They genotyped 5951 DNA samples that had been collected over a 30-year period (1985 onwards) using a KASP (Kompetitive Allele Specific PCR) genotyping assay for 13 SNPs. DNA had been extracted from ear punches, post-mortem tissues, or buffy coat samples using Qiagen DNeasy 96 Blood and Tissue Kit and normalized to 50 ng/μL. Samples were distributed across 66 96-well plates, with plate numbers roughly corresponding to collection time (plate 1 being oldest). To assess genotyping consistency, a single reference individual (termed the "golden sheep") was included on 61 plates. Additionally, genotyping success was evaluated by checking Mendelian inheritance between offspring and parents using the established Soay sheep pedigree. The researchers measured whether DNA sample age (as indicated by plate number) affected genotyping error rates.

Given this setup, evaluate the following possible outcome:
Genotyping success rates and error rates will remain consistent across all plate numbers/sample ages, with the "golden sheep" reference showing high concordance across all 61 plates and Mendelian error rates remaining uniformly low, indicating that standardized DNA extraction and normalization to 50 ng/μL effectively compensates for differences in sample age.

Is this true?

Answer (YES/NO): NO